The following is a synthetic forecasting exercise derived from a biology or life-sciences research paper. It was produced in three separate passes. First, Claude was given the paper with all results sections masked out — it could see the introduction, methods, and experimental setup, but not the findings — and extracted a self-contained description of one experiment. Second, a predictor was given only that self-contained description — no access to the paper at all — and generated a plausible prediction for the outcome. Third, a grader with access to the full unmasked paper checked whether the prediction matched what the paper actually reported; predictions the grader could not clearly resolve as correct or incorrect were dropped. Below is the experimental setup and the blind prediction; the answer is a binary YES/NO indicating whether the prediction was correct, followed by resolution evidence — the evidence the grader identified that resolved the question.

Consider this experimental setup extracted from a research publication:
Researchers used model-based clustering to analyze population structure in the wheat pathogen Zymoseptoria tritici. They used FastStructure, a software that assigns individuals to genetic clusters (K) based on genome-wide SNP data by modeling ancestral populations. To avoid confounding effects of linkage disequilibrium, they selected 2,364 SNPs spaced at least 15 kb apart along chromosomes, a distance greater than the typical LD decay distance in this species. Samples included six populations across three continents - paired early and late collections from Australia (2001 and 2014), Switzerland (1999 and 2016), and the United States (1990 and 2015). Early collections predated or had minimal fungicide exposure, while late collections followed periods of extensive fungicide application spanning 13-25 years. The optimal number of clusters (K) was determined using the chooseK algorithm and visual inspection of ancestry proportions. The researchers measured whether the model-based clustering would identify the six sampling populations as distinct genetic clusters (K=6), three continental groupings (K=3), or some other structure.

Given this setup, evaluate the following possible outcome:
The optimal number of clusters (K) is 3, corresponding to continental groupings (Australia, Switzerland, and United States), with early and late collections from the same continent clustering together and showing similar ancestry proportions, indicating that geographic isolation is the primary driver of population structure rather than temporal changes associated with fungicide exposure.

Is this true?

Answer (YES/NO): NO